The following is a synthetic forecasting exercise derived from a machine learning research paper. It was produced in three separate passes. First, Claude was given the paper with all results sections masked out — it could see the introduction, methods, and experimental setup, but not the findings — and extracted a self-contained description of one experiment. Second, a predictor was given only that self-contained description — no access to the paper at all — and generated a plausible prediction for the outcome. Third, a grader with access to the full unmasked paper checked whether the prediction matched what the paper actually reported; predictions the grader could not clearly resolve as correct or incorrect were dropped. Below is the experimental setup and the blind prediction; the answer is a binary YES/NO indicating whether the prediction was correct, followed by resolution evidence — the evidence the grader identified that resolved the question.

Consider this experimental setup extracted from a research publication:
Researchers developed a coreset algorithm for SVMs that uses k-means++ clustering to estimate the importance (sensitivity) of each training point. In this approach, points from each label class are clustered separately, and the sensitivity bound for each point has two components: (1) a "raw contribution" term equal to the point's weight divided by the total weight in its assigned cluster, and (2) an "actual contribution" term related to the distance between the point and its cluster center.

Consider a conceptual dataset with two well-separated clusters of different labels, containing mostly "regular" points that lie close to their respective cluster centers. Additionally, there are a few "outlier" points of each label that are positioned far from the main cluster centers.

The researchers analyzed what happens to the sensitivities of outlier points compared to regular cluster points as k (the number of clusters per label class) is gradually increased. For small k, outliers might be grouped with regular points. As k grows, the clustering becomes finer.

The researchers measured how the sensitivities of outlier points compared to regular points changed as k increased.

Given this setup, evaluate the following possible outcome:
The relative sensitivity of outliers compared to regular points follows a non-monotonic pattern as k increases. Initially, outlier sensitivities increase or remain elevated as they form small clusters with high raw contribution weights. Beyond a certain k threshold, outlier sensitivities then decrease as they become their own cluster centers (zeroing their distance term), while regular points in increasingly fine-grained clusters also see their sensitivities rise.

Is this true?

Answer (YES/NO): NO